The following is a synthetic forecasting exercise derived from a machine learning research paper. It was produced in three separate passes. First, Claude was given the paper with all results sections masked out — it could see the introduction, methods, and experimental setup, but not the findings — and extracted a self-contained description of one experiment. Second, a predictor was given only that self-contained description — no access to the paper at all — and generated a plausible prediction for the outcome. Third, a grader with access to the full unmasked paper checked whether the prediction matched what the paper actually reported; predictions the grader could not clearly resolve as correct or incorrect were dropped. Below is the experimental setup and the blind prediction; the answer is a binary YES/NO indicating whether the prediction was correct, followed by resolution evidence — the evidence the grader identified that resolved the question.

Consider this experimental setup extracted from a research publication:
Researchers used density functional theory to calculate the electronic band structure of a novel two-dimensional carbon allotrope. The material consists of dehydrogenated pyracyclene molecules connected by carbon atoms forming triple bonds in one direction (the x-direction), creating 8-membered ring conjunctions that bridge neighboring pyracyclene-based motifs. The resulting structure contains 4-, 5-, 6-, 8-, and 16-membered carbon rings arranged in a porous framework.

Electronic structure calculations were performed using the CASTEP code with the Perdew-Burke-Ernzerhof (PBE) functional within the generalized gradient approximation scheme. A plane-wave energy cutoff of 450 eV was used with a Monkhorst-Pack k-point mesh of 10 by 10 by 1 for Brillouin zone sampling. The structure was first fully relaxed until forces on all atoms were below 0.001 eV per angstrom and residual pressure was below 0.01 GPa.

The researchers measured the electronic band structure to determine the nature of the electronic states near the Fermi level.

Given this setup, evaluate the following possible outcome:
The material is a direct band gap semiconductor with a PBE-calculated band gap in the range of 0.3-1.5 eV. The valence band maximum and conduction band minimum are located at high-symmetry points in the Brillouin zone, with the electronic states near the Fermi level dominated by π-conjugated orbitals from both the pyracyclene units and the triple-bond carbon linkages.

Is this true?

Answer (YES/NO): NO